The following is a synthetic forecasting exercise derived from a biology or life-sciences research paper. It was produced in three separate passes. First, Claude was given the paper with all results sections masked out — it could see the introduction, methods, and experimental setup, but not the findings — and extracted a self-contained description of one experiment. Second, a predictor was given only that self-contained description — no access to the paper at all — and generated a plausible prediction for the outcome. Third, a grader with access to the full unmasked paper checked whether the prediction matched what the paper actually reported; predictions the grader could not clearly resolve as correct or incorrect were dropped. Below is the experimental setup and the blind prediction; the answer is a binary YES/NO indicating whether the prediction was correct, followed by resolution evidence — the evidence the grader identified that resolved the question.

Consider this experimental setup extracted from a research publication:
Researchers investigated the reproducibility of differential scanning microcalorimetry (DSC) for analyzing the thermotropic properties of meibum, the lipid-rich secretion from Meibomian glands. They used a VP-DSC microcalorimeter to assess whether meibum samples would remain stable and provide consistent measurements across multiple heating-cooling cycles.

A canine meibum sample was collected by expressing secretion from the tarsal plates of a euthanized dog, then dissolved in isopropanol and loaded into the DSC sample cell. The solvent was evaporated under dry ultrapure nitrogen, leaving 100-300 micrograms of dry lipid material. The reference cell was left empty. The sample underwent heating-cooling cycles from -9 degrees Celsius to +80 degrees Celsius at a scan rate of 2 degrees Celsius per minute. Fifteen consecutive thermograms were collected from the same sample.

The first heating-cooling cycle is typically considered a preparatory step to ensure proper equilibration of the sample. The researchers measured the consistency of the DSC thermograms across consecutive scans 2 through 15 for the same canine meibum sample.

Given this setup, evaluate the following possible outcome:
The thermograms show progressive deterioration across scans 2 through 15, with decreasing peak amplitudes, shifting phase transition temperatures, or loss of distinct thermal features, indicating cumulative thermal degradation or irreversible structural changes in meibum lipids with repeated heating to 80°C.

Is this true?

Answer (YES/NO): NO